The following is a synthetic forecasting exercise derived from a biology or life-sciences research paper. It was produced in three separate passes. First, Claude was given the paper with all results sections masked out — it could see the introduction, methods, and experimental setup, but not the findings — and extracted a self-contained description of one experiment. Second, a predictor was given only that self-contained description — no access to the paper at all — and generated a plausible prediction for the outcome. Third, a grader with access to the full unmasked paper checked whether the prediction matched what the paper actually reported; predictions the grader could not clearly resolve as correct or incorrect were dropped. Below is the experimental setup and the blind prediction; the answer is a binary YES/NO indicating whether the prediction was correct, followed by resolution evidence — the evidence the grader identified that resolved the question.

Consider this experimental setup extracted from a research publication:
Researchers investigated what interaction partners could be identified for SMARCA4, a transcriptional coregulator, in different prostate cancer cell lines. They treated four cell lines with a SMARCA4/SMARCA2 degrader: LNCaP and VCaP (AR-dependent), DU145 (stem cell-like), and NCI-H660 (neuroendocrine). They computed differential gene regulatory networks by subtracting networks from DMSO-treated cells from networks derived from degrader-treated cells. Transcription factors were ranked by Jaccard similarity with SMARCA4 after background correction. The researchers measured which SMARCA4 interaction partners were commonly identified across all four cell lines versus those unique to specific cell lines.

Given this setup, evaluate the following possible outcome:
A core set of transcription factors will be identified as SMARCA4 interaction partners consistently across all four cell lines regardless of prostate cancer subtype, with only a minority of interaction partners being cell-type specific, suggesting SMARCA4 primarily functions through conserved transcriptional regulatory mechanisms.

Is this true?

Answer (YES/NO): NO